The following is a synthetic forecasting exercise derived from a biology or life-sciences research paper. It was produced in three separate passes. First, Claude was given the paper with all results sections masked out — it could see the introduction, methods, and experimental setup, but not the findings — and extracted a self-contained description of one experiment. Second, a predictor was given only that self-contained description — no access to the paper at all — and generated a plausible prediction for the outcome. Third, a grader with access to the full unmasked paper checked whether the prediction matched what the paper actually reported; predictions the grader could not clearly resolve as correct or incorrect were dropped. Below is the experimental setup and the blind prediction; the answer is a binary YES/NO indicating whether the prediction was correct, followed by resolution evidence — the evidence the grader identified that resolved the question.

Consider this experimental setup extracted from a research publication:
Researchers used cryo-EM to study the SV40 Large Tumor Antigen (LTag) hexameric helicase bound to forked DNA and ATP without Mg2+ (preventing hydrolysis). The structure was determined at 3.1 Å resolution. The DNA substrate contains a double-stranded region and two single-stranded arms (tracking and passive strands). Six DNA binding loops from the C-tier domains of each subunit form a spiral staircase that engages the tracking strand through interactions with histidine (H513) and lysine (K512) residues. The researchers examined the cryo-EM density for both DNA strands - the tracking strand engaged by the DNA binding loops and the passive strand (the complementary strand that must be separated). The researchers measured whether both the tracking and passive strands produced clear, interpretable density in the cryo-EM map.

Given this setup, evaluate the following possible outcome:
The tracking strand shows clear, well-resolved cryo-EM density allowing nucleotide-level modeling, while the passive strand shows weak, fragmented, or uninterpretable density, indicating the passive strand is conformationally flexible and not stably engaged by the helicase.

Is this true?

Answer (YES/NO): YES